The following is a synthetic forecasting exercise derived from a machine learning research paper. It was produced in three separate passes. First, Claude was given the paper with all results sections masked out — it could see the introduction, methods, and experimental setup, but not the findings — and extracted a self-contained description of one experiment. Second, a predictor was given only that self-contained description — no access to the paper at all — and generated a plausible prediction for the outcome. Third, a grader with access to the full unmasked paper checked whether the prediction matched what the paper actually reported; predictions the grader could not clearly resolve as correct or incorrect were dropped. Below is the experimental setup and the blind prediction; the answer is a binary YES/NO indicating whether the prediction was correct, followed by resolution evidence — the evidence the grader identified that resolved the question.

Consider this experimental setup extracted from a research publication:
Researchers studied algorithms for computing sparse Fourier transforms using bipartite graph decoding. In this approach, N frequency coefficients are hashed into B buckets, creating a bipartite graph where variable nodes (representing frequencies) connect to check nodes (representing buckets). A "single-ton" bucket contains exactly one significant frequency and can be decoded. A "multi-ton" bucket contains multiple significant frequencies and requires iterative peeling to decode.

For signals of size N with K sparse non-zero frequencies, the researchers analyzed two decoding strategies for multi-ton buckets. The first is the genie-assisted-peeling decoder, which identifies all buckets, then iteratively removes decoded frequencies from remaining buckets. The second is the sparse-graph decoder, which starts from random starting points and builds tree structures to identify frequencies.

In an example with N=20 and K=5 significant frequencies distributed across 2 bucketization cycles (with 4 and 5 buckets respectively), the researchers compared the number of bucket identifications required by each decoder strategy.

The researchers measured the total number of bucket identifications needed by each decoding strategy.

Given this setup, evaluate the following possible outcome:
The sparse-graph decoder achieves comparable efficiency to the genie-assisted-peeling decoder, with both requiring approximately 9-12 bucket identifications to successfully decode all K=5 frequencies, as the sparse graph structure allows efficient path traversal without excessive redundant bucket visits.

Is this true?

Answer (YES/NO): NO